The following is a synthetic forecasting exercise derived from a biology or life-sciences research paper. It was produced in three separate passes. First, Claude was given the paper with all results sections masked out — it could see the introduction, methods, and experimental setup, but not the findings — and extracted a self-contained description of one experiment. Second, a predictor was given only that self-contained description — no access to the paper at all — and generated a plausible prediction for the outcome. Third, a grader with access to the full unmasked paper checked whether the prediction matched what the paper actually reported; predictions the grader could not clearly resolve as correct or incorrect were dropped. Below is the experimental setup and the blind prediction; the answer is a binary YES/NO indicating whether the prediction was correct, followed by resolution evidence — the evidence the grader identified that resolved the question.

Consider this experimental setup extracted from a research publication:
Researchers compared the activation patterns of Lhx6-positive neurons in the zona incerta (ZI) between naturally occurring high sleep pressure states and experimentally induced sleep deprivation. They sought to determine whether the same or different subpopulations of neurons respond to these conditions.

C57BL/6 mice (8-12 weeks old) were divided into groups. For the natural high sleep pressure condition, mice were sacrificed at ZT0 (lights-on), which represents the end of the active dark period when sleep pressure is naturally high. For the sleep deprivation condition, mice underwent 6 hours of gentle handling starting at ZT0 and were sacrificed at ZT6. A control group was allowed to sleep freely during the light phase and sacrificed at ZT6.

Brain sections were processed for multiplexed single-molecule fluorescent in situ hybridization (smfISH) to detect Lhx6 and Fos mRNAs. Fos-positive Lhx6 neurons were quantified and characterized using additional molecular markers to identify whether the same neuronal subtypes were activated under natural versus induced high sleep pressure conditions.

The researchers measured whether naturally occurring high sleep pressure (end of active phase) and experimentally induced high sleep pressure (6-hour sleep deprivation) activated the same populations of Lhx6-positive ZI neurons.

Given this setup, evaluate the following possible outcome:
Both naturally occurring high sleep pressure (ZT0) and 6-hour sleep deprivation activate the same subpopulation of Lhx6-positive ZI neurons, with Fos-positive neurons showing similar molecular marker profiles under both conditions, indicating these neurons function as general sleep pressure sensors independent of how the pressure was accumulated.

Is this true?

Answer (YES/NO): NO